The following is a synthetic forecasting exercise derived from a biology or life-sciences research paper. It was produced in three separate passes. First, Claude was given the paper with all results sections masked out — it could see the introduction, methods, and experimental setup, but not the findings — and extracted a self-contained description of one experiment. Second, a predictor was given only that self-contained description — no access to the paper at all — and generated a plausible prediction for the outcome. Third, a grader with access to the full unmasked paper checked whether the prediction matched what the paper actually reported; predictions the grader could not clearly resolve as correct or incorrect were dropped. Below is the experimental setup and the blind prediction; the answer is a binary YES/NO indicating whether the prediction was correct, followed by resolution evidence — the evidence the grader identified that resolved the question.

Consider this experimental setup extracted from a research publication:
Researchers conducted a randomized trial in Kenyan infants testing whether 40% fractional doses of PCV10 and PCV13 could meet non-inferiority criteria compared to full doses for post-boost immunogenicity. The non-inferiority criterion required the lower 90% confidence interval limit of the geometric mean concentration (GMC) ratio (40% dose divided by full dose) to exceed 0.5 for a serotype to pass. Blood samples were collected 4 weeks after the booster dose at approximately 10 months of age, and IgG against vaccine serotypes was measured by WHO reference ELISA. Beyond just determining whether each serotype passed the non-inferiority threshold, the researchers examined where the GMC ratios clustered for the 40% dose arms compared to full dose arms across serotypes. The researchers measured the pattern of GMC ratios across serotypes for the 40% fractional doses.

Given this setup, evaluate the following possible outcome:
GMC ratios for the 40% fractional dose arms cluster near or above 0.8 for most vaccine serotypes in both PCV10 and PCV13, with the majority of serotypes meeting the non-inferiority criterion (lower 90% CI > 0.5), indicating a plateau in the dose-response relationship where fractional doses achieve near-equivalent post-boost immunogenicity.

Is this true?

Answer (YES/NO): NO